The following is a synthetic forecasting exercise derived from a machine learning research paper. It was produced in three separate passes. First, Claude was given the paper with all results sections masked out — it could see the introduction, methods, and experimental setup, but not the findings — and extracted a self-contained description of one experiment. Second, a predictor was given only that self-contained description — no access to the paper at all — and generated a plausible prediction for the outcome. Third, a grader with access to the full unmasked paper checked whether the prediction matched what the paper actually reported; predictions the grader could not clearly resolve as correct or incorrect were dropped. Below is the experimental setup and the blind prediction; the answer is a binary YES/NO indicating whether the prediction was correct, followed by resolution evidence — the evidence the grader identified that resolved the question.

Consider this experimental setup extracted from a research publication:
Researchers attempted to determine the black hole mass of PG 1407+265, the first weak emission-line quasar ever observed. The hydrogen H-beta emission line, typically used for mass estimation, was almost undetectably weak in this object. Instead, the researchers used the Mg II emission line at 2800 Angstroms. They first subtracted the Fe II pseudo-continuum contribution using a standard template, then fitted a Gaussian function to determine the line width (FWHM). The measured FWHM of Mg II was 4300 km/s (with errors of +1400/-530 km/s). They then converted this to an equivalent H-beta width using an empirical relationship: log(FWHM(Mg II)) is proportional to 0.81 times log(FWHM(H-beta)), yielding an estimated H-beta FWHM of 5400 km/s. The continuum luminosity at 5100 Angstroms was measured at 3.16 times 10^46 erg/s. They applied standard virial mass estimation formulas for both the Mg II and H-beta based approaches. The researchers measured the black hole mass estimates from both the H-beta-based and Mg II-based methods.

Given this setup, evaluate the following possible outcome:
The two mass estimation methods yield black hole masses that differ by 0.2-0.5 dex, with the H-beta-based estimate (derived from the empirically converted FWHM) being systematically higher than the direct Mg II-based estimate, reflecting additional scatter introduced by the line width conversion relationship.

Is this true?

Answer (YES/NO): NO